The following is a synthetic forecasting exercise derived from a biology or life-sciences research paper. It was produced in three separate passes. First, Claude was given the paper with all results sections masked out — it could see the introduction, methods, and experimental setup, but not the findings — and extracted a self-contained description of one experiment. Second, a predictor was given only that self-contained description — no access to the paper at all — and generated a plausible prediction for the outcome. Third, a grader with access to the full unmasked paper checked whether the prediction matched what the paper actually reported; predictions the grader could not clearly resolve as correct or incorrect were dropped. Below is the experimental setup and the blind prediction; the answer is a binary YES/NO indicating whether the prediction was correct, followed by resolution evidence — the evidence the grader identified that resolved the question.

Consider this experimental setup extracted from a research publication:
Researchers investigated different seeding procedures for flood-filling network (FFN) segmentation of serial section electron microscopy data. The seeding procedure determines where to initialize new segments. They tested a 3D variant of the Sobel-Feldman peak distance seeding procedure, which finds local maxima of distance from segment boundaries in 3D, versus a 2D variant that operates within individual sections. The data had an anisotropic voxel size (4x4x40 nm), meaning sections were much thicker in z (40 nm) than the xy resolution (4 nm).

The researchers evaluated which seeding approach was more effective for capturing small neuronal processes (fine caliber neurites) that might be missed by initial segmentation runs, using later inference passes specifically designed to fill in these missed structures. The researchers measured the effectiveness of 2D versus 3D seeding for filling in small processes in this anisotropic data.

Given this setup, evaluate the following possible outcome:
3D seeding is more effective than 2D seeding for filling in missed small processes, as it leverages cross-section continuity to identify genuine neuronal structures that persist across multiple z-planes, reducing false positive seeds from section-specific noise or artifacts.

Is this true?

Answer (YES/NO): NO